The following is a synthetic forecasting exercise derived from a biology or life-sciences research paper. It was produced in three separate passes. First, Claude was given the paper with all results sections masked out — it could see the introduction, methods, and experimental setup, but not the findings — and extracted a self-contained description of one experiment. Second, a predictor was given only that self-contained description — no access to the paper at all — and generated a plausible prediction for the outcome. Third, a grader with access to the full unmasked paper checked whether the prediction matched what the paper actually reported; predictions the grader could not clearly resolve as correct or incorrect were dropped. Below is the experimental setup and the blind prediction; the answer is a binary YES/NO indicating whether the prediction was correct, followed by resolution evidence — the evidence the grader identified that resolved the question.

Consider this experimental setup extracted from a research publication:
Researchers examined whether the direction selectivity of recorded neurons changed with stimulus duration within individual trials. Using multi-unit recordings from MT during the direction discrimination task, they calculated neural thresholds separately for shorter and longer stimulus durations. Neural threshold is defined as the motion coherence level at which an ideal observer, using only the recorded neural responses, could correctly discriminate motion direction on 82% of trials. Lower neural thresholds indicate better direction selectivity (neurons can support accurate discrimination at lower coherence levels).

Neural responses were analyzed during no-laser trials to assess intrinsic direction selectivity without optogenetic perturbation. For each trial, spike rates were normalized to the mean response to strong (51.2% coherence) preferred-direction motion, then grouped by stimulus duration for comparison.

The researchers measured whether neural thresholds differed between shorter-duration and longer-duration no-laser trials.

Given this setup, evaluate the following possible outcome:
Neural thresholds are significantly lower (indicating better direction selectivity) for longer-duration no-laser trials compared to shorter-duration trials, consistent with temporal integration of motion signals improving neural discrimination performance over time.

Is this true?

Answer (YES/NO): YES